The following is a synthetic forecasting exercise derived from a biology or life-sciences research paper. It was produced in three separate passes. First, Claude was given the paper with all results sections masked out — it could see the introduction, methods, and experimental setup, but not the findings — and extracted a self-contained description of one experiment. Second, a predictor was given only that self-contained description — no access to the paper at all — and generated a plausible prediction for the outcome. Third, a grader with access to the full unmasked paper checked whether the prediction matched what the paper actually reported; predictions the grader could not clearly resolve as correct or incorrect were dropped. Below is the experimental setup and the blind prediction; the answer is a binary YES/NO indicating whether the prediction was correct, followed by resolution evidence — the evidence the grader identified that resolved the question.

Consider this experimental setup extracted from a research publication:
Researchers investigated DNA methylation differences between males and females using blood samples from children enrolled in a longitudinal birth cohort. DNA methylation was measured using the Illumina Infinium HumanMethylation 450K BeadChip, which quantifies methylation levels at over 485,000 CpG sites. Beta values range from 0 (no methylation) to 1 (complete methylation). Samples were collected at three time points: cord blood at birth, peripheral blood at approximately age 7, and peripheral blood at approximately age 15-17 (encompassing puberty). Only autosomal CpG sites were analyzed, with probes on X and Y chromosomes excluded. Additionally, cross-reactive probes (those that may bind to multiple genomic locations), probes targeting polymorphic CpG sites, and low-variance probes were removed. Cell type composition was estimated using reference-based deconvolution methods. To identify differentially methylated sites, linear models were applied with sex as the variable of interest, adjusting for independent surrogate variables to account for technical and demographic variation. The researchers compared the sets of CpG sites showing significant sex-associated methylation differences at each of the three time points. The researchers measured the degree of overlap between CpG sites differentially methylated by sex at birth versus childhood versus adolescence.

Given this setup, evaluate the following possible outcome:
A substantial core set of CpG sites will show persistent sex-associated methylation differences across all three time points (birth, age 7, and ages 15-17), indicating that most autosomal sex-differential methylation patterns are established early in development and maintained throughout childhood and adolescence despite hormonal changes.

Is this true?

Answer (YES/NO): YES